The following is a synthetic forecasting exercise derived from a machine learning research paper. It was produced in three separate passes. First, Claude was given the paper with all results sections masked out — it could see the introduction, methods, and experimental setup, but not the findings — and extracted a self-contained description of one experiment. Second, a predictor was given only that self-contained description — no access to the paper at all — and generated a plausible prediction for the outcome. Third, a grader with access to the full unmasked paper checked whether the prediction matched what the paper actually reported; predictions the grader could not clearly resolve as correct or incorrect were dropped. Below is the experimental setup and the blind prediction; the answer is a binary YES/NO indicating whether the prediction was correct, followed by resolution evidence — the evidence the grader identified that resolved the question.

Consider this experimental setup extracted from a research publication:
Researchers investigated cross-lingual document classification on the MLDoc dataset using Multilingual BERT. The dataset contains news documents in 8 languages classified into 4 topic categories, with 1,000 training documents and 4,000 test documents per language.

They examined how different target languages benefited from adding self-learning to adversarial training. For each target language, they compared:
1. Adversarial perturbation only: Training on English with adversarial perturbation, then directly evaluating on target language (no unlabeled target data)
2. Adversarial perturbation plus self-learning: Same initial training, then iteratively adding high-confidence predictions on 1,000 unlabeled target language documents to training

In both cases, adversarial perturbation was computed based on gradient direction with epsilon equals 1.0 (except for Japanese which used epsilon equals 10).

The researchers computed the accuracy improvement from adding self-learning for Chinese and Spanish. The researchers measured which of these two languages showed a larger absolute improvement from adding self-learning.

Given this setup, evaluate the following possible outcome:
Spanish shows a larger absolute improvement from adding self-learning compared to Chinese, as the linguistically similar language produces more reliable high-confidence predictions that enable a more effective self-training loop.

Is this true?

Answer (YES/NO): YES